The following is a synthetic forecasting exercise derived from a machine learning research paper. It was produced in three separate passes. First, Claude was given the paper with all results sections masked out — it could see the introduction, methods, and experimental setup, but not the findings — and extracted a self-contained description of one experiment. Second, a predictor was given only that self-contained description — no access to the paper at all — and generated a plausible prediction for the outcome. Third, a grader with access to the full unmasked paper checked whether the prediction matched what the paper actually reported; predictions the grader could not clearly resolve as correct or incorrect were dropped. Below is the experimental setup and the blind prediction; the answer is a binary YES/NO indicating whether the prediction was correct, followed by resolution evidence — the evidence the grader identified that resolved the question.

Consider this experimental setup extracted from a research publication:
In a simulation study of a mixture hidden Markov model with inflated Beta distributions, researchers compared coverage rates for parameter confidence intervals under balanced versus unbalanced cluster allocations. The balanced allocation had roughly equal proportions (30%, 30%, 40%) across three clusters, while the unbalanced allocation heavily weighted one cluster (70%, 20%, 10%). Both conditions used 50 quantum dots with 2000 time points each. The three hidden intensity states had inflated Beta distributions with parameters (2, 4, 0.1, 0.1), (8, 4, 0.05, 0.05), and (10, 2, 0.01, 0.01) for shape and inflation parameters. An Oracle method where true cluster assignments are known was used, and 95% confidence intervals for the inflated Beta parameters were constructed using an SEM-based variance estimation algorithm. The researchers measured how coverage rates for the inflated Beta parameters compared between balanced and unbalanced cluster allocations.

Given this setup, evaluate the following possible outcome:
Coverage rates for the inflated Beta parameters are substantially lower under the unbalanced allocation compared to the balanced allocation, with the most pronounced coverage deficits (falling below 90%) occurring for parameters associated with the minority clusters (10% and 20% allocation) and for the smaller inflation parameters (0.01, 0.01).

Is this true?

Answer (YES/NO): NO